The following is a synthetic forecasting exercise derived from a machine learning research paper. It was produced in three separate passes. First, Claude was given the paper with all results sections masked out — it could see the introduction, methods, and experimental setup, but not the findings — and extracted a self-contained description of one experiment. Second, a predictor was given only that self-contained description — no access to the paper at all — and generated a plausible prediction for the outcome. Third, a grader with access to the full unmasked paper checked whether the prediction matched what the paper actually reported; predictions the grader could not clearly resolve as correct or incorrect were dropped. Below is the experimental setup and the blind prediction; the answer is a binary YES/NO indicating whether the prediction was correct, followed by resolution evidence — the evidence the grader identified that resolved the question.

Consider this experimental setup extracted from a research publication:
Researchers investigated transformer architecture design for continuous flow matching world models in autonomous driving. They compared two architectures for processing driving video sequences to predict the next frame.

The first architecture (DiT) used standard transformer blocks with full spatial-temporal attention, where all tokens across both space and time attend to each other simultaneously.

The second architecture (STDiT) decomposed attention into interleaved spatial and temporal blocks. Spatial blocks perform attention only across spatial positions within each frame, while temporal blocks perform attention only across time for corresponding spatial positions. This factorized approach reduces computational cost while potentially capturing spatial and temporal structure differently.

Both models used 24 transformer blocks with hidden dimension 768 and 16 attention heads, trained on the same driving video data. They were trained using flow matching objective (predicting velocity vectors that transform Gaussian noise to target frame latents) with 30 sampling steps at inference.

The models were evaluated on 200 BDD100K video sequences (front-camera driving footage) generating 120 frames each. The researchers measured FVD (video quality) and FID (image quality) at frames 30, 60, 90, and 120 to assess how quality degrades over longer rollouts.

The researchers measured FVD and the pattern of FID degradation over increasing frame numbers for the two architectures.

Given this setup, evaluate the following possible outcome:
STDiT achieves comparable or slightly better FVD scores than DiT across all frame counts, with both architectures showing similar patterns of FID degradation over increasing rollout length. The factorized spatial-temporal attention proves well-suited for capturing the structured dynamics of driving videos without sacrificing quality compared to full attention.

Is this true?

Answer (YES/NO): NO